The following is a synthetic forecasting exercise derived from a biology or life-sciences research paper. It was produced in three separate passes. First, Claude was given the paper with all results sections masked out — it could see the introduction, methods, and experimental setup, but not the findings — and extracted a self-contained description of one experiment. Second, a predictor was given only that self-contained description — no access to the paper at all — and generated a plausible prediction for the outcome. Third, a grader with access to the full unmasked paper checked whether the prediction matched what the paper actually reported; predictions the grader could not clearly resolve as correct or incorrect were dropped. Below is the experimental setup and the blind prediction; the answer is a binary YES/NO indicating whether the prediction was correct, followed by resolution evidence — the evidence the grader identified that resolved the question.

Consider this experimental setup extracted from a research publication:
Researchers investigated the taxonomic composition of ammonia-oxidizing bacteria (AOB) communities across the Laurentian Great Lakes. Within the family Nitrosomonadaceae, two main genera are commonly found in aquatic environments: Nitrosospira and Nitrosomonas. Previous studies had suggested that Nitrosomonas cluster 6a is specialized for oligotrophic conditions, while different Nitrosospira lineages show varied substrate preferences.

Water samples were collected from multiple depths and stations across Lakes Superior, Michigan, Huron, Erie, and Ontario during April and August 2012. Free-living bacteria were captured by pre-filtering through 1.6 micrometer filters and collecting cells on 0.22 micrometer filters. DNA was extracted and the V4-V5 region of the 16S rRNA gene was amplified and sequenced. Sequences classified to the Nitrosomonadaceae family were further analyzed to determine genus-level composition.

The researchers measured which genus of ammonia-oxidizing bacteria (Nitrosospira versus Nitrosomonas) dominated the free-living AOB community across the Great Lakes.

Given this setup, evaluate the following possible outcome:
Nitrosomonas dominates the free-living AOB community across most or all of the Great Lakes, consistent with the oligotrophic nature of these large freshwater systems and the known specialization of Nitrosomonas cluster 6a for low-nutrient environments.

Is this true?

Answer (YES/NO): NO